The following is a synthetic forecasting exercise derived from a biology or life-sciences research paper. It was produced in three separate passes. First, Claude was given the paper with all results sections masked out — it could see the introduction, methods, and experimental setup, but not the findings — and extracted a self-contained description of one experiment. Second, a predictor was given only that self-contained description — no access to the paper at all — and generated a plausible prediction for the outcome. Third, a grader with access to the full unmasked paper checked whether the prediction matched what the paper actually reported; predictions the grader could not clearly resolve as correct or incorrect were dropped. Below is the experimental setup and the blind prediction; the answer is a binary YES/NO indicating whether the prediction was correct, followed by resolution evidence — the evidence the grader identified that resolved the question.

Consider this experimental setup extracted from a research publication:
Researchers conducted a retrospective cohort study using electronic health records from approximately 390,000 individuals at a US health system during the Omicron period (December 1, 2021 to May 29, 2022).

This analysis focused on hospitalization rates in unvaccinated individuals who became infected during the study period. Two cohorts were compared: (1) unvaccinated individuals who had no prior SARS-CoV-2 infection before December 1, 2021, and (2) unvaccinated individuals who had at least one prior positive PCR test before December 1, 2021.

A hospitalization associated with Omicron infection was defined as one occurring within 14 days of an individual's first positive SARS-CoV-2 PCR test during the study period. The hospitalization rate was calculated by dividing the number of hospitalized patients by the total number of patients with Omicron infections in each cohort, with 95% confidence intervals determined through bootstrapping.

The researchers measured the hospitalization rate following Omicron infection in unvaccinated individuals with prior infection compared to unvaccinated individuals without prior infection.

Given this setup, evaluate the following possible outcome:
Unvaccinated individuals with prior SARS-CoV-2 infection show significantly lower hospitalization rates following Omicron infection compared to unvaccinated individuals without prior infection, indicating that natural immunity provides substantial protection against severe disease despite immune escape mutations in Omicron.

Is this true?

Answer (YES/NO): YES